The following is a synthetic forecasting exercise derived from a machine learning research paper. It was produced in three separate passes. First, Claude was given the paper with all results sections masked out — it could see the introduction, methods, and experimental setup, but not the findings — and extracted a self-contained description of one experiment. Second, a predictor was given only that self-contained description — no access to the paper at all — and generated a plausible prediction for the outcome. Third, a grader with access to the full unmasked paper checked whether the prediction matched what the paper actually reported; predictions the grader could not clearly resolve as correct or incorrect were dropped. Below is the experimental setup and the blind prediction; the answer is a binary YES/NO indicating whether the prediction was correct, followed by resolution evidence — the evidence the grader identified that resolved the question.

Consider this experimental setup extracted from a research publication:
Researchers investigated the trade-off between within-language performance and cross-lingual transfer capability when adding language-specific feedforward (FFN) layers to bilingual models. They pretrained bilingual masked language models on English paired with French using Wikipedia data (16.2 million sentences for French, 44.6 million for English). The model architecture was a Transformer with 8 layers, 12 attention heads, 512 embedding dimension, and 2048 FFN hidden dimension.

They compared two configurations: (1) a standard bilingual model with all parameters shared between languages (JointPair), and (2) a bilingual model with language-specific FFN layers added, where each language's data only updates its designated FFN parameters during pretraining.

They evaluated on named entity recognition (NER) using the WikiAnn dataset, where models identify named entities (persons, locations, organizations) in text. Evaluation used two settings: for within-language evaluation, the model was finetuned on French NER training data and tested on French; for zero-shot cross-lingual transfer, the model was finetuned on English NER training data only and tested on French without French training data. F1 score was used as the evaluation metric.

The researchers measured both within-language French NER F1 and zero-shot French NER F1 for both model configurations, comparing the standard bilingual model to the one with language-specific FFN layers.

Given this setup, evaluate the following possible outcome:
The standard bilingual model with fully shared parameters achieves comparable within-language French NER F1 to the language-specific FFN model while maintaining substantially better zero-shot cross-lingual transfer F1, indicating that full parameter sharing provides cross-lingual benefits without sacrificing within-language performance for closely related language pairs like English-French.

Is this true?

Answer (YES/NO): NO